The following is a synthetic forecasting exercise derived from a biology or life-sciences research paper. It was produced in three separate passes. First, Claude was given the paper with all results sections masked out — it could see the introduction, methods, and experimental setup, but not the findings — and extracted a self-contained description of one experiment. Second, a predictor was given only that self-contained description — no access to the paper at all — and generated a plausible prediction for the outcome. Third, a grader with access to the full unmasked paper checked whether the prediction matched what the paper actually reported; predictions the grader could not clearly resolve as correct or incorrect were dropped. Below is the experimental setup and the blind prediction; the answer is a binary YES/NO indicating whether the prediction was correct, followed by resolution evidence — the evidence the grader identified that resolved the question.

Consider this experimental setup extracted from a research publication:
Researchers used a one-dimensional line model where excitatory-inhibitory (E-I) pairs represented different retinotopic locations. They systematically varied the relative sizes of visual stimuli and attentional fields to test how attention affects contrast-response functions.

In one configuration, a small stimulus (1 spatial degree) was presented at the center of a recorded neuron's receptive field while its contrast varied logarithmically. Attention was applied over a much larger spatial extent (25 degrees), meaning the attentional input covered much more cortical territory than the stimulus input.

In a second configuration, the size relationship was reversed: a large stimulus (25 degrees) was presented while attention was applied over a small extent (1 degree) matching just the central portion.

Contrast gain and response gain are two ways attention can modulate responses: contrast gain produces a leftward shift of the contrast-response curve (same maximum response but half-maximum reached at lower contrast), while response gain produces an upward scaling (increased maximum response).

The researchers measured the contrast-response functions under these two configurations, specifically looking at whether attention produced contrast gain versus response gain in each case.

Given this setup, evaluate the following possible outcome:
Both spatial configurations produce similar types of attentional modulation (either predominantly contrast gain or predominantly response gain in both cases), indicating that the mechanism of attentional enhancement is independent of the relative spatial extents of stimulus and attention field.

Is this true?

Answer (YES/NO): NO